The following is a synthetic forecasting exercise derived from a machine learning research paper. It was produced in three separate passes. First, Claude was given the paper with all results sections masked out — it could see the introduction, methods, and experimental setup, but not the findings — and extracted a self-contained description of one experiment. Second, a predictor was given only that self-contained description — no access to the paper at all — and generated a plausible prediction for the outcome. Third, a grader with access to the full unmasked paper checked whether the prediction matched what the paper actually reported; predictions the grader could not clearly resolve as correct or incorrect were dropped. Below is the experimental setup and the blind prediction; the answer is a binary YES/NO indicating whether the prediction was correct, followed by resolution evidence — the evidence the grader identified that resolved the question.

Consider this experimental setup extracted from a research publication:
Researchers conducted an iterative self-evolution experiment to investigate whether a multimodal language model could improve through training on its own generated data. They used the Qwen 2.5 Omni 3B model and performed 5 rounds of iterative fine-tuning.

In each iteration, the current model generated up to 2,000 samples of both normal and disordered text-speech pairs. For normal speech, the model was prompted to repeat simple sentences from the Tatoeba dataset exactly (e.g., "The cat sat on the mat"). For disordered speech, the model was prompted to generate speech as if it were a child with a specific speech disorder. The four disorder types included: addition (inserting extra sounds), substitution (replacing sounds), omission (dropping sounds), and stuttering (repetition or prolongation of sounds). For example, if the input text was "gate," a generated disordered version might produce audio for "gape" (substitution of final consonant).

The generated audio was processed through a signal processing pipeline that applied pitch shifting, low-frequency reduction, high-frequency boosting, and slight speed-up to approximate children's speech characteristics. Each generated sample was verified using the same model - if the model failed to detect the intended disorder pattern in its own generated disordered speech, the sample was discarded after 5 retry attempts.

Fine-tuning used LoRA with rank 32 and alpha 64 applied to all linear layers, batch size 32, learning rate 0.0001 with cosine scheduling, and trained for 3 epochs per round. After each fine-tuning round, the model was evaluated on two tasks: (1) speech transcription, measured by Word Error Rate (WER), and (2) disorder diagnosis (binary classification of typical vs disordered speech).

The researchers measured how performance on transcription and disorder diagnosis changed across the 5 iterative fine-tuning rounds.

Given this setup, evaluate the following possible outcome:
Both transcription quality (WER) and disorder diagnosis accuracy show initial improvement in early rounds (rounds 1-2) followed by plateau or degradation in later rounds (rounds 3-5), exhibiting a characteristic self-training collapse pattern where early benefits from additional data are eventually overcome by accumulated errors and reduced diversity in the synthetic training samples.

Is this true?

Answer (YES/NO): NO